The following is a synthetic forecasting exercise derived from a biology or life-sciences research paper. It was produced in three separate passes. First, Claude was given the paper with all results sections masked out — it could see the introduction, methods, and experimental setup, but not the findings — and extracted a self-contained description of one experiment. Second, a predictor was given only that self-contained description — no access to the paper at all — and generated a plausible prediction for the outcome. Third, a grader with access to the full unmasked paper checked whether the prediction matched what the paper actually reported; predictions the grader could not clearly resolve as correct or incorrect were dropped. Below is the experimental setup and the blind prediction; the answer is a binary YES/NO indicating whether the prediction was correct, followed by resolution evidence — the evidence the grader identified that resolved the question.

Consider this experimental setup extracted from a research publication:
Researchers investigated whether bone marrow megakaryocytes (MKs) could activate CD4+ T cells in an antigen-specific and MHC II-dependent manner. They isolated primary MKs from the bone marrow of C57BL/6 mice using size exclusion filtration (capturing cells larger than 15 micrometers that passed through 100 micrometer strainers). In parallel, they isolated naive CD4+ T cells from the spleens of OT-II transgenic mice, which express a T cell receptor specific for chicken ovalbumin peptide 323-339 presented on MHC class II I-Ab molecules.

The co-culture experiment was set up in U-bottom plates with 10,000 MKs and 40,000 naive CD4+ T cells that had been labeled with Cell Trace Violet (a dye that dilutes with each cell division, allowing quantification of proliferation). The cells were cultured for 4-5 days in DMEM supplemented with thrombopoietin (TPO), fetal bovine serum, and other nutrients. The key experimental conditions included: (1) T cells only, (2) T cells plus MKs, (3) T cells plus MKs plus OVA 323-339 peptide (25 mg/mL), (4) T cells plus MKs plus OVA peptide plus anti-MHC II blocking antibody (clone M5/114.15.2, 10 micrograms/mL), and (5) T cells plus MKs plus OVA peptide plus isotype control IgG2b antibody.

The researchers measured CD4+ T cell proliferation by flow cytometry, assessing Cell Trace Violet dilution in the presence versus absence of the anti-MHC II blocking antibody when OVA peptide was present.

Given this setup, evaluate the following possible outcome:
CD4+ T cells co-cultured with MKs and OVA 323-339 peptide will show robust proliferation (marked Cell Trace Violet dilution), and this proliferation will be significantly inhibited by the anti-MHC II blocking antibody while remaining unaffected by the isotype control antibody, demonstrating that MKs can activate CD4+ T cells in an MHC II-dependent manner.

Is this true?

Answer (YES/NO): YES